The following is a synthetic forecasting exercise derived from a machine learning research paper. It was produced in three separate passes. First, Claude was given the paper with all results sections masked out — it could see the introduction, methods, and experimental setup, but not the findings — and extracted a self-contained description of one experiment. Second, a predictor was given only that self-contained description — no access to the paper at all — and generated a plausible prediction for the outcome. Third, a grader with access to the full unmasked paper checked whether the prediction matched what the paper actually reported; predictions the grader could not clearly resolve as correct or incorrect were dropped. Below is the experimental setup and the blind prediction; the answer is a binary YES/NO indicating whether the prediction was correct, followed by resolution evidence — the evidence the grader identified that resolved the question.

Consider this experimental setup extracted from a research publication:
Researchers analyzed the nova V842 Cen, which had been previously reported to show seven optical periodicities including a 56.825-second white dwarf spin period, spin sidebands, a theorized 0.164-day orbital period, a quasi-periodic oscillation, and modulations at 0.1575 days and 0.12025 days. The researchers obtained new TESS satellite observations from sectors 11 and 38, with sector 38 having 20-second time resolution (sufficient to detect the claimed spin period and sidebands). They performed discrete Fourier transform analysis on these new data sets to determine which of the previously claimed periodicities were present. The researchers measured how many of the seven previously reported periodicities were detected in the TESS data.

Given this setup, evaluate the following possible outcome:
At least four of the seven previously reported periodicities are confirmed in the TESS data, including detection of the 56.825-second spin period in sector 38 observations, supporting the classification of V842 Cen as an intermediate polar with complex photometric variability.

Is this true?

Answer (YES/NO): NO